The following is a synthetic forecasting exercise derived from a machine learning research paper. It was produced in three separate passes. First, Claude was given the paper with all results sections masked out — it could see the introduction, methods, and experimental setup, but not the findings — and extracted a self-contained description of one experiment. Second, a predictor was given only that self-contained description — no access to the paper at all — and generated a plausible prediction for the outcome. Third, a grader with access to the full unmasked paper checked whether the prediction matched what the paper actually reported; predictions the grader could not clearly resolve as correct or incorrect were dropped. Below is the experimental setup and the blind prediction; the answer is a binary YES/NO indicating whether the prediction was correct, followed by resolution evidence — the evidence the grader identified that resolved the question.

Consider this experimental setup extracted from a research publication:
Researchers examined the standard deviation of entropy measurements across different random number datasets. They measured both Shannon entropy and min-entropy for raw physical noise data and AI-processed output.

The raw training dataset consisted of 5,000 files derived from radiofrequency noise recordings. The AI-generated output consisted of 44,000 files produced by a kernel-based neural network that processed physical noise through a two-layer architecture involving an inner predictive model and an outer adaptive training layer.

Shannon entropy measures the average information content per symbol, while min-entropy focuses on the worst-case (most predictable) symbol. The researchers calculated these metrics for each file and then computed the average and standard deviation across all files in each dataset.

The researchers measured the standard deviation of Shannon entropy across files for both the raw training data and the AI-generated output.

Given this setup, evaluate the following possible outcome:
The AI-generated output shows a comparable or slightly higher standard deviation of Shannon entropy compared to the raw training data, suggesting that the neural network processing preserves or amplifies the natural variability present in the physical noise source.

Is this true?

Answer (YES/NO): NO